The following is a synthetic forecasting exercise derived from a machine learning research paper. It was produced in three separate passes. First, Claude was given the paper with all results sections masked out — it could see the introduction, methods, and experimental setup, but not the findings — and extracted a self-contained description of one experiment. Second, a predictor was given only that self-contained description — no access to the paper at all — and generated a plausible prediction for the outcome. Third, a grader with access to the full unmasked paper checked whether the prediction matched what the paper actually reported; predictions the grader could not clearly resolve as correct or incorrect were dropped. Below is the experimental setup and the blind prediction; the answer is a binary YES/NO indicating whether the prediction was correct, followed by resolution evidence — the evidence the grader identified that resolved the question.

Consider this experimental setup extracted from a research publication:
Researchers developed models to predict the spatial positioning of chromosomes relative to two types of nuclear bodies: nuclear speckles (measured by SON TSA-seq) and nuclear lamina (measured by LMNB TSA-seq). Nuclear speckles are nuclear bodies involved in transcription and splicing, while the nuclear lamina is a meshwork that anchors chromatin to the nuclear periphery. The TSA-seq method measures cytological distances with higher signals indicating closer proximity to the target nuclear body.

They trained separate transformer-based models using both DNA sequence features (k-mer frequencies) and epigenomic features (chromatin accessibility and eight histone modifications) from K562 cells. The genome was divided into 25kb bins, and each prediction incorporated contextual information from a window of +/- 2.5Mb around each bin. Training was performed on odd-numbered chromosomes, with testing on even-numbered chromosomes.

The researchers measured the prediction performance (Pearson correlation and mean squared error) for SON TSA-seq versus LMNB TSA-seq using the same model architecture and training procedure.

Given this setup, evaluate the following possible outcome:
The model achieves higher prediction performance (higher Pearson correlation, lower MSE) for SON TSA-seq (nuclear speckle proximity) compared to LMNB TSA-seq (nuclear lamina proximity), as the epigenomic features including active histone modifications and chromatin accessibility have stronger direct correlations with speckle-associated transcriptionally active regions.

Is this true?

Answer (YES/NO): YES